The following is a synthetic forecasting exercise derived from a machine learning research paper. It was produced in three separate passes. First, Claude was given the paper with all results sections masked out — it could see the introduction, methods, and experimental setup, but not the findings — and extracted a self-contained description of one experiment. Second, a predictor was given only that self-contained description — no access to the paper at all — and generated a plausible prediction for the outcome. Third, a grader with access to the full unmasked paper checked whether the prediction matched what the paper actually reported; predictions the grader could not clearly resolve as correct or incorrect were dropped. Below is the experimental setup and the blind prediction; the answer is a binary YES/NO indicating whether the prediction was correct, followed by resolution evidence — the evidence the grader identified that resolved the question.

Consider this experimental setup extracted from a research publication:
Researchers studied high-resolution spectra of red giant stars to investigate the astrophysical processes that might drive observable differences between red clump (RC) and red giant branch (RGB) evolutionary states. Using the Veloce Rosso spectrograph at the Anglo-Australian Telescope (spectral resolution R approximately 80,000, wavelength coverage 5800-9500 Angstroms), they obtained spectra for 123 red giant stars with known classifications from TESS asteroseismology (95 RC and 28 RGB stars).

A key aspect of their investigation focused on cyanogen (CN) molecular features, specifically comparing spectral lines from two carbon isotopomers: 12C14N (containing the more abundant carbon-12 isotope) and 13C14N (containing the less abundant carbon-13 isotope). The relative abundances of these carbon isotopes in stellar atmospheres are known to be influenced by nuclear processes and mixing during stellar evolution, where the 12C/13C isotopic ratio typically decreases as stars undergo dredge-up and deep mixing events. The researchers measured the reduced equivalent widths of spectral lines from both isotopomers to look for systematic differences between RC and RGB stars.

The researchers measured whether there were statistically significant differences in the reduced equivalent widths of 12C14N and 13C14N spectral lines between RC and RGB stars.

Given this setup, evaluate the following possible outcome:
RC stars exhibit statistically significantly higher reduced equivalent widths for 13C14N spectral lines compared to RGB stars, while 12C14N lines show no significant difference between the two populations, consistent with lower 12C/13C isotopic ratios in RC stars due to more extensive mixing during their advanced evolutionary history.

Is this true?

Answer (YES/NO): NO